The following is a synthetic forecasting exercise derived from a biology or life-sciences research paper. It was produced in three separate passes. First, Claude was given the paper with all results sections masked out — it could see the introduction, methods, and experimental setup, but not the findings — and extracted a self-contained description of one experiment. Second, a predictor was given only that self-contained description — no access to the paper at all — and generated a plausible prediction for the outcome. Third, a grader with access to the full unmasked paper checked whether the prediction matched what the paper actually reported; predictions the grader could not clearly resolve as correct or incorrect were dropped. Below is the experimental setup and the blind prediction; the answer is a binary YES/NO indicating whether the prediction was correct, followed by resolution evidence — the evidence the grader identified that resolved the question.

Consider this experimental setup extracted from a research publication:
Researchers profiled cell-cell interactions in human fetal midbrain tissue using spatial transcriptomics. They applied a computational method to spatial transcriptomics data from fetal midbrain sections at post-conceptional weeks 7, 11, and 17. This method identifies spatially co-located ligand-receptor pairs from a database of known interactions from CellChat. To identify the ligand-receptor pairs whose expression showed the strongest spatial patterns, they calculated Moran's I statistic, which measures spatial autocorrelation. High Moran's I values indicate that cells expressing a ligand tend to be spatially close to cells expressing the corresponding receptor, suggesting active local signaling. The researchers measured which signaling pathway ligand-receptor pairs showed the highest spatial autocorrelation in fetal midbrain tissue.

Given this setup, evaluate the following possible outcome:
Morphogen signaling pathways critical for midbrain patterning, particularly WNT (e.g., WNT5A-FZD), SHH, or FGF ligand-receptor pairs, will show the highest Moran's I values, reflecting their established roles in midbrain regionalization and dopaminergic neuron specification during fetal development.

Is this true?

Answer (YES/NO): NO